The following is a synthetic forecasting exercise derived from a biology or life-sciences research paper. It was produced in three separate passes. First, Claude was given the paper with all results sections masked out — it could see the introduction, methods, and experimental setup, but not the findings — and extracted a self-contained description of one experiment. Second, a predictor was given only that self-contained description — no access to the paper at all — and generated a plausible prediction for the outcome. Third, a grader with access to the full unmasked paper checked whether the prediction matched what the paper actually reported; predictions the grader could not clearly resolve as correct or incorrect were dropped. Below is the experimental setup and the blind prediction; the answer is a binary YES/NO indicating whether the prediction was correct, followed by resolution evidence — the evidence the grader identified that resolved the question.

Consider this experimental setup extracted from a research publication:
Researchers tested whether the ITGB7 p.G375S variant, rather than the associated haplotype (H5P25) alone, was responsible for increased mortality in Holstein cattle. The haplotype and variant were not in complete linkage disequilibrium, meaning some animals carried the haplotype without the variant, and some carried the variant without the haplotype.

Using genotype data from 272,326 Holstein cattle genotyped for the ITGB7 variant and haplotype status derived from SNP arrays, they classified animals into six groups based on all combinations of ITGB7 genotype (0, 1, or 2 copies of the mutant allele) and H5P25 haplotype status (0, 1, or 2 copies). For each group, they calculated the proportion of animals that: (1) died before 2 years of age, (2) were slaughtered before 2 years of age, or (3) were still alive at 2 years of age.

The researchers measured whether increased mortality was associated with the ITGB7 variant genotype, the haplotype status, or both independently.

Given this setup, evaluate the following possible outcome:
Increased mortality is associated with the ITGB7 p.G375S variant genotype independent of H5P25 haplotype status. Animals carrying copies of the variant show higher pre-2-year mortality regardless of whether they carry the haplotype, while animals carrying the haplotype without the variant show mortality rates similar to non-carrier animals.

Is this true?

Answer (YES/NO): NO